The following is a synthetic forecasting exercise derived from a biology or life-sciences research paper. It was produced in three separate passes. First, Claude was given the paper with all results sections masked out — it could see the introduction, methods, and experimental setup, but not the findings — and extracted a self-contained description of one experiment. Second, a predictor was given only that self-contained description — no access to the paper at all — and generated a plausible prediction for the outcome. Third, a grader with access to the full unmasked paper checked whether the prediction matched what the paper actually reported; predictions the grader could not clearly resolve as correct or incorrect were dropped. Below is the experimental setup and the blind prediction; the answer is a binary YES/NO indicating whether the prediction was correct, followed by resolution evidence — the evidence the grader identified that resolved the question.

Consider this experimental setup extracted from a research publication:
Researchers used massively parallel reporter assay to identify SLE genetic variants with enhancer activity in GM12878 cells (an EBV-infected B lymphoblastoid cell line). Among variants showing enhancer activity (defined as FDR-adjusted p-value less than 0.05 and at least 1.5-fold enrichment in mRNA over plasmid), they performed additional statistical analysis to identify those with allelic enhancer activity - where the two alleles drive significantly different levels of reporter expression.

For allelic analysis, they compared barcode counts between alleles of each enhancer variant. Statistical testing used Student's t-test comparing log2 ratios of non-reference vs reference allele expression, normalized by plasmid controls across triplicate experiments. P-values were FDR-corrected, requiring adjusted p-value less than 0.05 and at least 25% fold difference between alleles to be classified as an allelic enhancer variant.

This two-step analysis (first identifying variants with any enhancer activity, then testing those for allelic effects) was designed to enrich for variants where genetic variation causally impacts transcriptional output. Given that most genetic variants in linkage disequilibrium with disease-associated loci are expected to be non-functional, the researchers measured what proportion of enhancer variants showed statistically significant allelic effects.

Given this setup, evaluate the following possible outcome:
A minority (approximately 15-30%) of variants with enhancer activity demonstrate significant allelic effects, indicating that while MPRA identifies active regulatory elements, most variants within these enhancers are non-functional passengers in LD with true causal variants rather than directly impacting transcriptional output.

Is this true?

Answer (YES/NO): NO